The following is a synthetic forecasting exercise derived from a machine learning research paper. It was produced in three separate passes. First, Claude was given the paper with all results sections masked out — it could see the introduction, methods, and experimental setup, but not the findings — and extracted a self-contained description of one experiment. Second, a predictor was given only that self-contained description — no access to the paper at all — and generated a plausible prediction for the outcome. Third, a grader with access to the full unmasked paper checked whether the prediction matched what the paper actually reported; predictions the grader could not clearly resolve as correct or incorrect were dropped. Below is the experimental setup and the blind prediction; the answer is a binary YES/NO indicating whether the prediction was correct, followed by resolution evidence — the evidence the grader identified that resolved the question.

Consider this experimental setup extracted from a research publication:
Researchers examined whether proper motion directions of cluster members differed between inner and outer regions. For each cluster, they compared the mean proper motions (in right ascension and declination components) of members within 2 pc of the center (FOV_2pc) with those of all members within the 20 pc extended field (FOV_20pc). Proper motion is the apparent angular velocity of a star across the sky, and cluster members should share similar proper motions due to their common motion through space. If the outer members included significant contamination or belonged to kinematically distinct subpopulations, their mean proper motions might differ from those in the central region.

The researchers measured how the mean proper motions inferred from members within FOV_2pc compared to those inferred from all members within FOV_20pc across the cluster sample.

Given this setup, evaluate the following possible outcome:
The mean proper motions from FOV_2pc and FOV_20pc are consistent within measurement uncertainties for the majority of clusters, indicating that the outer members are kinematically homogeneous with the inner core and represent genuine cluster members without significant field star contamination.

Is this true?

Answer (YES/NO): YES